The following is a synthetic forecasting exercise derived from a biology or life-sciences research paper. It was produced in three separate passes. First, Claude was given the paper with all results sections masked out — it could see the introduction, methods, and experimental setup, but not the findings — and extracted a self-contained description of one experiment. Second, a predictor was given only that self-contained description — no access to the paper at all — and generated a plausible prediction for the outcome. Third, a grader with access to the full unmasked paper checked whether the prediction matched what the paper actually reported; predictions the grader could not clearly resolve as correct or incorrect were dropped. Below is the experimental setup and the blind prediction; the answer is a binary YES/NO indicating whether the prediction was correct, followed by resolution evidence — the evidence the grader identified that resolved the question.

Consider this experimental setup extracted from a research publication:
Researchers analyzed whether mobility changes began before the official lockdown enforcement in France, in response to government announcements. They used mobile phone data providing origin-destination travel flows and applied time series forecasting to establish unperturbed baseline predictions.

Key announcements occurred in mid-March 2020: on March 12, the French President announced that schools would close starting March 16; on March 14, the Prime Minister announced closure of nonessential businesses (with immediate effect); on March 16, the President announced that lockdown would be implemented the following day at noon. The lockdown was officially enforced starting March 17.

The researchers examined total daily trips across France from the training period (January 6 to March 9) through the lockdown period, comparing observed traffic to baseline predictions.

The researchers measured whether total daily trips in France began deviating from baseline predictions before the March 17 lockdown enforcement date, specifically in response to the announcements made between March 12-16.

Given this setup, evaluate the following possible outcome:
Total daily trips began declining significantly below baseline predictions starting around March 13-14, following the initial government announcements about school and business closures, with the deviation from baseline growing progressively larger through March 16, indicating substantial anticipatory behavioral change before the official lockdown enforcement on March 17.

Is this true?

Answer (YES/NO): NO